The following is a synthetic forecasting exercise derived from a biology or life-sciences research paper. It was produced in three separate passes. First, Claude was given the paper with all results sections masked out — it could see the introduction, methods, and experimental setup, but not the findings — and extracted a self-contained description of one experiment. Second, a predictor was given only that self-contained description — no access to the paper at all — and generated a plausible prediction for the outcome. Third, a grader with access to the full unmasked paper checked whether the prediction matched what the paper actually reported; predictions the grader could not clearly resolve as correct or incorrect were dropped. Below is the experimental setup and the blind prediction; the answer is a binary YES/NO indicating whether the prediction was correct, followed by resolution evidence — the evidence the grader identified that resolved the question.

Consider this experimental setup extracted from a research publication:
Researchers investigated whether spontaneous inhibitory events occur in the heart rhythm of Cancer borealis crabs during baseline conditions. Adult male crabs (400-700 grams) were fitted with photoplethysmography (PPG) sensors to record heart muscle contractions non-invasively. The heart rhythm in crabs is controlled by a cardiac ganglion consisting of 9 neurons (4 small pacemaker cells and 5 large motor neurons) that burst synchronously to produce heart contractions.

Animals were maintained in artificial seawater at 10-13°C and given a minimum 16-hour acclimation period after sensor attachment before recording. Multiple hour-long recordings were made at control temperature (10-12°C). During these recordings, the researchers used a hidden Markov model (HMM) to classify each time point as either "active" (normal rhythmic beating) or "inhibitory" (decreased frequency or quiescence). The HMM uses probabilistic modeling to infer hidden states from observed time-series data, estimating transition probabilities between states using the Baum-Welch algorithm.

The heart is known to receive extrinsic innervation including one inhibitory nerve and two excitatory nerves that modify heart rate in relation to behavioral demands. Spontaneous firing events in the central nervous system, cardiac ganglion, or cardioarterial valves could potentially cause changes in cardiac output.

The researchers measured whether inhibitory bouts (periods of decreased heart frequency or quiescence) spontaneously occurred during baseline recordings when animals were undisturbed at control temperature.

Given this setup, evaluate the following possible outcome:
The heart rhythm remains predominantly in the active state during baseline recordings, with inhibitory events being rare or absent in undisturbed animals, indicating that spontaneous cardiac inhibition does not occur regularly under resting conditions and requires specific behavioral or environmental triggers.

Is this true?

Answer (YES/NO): NO